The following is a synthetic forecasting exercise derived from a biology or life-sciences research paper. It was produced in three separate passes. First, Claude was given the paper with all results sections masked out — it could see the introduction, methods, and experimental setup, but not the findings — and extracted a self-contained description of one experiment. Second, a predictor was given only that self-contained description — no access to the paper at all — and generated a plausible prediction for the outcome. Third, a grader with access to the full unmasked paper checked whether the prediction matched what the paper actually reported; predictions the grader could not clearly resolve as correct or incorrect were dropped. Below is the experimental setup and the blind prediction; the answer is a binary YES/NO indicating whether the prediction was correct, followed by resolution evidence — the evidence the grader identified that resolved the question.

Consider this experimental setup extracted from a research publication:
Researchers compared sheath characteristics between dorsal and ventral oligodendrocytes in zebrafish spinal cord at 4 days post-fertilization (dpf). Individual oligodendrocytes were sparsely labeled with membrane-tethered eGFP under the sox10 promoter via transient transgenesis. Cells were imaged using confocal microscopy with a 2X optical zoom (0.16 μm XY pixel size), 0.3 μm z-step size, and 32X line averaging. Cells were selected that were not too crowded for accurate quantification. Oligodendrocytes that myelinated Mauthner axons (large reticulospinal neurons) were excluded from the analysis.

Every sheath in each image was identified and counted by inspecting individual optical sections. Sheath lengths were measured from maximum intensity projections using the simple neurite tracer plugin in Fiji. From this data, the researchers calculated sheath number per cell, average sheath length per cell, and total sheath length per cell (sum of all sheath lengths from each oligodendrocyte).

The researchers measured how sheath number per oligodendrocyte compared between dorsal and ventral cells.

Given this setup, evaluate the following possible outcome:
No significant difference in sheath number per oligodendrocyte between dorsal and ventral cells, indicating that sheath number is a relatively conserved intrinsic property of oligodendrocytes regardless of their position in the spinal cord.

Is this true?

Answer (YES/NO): NO